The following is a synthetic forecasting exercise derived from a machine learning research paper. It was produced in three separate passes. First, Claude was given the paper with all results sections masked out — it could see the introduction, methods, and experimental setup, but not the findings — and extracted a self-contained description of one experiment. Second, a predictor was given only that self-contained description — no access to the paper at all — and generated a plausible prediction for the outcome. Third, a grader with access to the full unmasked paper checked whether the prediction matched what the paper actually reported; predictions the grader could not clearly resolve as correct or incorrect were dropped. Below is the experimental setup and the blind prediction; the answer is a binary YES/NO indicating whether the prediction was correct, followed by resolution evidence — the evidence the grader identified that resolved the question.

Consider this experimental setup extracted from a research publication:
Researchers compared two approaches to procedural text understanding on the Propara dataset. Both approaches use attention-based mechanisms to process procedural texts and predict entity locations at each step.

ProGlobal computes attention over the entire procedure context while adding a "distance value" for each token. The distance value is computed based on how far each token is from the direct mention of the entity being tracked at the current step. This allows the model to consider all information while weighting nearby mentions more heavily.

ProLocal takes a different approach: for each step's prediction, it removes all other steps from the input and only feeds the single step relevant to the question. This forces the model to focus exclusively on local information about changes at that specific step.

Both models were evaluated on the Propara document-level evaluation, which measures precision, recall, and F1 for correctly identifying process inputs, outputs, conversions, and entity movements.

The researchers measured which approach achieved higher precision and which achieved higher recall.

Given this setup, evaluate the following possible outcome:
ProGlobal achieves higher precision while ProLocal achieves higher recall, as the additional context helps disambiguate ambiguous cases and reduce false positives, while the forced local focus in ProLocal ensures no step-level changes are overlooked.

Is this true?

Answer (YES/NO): NO